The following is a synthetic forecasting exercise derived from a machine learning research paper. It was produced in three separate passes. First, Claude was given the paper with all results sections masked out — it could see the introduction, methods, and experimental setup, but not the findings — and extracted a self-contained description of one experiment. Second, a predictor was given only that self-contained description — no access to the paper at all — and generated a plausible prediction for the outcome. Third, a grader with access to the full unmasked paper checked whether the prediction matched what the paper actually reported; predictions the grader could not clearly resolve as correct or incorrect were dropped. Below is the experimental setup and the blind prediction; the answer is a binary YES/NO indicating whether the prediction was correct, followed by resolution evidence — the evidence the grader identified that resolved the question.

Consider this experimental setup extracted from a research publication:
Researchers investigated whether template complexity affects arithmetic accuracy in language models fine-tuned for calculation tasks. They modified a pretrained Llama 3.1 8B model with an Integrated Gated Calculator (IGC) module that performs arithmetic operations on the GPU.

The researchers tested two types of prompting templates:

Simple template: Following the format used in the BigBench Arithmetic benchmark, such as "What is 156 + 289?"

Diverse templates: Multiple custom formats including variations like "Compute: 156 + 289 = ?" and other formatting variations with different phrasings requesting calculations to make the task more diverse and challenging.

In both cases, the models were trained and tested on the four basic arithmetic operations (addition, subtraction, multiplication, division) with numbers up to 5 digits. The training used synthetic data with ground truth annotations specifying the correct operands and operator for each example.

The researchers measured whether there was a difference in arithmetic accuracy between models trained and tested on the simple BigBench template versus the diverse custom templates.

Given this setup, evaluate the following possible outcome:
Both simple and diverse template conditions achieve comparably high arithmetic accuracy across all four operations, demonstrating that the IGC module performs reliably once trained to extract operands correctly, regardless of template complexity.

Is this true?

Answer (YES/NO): YES